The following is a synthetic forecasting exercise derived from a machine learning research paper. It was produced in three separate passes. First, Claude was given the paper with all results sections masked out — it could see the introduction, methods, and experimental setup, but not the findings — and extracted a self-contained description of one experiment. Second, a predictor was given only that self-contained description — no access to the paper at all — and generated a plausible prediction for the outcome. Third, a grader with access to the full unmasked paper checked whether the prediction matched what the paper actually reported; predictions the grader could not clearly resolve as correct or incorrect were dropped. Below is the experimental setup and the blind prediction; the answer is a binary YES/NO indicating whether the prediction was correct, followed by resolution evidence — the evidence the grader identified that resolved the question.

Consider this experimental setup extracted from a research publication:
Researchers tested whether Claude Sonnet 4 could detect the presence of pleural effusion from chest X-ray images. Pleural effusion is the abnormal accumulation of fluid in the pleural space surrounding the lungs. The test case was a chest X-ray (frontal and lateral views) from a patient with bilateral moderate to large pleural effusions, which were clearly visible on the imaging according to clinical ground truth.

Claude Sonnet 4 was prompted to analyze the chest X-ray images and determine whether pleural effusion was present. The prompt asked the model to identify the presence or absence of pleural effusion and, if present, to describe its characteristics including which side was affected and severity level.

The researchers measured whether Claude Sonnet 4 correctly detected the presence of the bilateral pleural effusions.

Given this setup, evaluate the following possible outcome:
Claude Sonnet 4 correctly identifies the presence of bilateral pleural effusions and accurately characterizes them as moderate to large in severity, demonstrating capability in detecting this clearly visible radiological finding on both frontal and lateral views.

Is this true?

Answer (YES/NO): NO